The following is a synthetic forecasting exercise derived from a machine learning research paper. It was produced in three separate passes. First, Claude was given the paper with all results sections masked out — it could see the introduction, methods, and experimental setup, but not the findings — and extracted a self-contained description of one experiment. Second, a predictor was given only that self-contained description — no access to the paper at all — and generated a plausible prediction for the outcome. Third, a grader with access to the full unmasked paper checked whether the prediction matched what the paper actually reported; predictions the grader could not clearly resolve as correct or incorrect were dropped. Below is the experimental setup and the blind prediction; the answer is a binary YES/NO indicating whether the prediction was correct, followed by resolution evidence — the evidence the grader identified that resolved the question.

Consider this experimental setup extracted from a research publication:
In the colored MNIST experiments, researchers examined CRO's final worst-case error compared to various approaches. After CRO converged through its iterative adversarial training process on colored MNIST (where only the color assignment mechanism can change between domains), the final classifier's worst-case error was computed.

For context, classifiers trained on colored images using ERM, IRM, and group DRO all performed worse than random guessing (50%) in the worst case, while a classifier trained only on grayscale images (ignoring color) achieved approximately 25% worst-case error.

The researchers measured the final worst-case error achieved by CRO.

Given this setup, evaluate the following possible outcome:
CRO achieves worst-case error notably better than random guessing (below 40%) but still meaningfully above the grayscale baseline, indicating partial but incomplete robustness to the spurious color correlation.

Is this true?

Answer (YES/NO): NO